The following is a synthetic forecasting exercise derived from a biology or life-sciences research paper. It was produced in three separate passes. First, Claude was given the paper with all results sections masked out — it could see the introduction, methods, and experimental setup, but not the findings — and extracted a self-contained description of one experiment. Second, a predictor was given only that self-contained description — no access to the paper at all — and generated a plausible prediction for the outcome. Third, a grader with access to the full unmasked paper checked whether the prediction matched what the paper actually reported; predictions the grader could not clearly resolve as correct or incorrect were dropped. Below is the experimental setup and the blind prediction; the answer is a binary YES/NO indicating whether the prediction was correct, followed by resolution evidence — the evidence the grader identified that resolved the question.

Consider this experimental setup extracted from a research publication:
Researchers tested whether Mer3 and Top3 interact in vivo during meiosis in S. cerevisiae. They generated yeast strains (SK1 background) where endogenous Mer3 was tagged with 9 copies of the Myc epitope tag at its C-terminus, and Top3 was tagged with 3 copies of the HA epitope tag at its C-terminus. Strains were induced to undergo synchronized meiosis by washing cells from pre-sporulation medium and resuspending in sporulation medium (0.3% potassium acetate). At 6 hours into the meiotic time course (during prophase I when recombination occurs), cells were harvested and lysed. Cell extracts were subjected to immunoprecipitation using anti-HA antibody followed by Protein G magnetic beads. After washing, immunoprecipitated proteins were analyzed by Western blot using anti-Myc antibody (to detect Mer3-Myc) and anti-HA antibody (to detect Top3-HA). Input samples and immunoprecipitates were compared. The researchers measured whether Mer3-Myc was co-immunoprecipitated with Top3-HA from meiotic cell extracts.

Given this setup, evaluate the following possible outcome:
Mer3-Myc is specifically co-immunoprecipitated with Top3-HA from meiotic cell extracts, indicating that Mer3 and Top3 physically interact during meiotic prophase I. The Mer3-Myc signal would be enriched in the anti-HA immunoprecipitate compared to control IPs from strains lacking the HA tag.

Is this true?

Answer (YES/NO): YES